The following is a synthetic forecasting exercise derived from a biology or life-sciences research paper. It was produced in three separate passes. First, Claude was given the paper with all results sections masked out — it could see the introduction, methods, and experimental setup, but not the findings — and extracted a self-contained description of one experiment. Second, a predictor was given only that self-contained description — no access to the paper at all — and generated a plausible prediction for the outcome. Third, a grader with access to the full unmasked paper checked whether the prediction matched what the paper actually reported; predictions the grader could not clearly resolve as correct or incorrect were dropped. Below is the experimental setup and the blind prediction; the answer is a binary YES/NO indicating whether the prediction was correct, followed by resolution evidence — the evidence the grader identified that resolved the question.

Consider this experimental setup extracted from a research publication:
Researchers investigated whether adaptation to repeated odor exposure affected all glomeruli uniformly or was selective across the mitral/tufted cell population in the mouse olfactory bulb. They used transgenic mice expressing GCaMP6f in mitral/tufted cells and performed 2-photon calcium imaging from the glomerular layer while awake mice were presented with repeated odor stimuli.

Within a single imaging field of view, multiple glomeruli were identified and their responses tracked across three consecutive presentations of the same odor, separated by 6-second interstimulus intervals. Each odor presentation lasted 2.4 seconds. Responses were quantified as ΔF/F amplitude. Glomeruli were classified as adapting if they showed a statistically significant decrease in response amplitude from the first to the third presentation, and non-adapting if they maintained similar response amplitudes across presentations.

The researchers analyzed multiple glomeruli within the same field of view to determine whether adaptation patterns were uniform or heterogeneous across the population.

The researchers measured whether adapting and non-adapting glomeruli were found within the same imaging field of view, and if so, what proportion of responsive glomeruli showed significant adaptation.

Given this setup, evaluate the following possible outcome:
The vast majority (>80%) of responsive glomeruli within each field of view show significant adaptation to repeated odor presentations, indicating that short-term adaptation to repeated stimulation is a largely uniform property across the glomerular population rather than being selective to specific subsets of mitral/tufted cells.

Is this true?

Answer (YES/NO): NO